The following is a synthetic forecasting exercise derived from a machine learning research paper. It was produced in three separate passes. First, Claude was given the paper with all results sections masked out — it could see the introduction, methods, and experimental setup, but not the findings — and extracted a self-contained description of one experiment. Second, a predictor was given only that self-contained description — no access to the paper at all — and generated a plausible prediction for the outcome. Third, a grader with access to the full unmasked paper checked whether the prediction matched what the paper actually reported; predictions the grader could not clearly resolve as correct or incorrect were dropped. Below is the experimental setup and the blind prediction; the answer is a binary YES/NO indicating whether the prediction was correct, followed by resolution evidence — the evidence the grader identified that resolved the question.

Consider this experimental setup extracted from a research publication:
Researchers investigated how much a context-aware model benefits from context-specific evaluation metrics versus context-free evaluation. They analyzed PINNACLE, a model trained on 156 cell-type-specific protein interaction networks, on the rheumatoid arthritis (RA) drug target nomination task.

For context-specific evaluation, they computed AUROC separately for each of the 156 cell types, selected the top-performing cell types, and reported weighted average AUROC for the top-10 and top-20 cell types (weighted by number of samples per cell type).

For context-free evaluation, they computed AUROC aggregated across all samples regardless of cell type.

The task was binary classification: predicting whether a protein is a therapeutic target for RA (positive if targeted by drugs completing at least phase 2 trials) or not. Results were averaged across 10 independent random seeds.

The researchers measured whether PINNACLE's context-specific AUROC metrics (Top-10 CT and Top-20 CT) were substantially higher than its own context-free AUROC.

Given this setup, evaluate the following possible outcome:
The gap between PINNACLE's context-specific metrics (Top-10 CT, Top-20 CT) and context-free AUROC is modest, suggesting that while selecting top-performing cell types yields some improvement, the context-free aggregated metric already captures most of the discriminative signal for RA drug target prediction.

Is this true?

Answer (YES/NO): NO